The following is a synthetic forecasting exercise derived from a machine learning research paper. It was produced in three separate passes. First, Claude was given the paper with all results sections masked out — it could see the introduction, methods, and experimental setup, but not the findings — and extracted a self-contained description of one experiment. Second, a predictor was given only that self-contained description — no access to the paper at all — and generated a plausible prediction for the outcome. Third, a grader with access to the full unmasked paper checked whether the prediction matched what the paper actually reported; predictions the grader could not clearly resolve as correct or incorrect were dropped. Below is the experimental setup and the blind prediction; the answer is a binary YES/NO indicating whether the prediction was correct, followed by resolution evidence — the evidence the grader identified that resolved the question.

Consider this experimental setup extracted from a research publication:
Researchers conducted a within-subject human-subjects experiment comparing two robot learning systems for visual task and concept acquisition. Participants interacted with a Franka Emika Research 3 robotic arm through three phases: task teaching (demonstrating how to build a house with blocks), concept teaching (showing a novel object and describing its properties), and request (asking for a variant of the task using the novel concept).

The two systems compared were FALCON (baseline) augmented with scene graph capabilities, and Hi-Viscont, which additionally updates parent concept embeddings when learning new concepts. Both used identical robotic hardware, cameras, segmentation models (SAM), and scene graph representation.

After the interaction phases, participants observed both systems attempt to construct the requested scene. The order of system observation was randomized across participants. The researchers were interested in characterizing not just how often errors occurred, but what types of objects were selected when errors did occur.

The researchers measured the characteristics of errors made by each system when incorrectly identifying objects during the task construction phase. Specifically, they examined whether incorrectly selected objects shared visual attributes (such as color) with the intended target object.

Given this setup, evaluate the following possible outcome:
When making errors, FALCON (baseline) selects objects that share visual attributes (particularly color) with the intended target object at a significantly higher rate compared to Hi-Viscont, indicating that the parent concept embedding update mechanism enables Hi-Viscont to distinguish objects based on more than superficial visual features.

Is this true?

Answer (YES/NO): NO